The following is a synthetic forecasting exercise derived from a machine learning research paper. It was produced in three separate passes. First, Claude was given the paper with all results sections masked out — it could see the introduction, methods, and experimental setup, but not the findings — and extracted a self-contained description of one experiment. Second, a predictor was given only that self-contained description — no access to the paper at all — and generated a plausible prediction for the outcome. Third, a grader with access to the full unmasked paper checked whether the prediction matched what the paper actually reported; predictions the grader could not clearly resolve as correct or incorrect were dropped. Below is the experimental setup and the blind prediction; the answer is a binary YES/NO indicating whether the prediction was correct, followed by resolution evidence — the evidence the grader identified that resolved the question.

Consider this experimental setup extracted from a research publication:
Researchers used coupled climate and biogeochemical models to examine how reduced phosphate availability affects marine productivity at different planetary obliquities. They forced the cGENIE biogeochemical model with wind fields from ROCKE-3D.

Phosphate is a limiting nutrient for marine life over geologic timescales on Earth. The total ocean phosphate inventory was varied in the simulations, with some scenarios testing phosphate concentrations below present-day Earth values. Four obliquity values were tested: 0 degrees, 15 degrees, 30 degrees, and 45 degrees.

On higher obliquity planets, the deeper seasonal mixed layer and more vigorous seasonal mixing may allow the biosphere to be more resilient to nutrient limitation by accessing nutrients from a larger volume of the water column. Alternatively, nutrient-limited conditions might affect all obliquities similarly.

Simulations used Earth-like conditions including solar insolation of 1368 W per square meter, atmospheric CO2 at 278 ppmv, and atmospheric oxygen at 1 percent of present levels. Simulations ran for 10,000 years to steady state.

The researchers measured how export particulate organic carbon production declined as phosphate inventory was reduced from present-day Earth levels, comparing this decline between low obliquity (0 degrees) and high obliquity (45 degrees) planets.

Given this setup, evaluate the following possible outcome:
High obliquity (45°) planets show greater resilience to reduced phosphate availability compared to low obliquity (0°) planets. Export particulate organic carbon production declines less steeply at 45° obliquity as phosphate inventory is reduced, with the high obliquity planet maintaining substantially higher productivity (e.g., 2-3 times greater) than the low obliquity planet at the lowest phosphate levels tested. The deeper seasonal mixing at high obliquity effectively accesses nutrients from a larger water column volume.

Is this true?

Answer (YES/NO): NO